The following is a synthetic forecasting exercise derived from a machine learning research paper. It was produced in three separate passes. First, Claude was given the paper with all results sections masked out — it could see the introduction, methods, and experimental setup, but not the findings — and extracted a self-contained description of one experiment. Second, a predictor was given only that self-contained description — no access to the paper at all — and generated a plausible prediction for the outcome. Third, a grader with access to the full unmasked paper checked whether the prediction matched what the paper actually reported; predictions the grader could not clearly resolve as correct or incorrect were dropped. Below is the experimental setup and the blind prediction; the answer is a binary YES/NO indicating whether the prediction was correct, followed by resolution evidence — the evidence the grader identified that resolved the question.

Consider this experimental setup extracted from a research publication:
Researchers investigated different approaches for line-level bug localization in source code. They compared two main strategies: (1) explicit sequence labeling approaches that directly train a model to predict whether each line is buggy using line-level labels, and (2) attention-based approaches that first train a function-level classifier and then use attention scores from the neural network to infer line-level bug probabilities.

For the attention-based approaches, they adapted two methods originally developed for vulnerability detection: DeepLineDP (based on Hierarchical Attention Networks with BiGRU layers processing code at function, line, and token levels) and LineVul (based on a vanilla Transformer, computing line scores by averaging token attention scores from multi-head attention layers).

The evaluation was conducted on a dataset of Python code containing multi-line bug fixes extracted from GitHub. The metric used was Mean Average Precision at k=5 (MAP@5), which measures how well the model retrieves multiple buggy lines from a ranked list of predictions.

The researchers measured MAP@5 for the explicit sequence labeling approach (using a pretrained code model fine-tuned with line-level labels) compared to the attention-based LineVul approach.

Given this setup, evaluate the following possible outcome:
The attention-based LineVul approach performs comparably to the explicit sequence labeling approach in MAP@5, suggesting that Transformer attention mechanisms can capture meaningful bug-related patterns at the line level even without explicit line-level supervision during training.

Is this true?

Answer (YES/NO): NO